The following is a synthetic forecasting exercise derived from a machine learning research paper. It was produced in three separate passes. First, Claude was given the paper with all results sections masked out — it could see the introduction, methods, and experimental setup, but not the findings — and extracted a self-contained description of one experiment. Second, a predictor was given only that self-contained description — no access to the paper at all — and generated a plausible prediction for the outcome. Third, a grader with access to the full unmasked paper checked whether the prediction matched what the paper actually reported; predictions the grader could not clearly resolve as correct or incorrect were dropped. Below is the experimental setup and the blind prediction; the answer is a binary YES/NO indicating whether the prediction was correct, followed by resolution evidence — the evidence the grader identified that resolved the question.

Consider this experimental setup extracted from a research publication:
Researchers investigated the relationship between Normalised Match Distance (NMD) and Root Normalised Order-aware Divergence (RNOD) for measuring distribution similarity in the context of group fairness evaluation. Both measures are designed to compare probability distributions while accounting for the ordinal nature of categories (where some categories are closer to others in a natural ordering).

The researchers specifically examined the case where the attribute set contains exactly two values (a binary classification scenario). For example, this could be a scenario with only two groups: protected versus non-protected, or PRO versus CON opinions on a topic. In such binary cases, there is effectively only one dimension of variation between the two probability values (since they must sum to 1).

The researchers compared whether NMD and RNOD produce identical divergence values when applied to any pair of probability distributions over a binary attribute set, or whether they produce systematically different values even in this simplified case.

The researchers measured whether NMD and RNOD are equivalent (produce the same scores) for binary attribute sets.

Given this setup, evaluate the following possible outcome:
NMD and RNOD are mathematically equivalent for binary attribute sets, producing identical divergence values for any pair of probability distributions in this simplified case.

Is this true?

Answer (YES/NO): YES